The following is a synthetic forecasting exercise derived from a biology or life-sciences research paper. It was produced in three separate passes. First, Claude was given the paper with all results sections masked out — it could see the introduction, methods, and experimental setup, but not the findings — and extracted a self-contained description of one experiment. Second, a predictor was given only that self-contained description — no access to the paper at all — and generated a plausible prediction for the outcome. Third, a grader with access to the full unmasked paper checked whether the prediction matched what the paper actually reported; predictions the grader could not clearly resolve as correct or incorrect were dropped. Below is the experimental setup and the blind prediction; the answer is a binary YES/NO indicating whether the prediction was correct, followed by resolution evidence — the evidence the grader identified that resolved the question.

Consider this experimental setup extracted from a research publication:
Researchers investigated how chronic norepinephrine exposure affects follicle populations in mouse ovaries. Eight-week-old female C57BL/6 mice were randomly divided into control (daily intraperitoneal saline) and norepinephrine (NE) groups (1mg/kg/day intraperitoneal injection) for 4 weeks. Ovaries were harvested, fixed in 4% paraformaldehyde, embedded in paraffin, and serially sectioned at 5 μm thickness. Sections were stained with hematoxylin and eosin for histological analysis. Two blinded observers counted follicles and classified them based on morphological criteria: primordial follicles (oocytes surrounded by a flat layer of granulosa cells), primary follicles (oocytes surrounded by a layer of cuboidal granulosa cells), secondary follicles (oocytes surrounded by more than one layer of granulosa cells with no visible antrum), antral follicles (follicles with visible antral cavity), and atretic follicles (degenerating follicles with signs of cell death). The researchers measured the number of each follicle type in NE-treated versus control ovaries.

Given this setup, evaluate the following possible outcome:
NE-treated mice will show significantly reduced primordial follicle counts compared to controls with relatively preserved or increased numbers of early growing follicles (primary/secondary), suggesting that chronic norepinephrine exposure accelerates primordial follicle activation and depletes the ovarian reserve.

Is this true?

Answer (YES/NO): NO